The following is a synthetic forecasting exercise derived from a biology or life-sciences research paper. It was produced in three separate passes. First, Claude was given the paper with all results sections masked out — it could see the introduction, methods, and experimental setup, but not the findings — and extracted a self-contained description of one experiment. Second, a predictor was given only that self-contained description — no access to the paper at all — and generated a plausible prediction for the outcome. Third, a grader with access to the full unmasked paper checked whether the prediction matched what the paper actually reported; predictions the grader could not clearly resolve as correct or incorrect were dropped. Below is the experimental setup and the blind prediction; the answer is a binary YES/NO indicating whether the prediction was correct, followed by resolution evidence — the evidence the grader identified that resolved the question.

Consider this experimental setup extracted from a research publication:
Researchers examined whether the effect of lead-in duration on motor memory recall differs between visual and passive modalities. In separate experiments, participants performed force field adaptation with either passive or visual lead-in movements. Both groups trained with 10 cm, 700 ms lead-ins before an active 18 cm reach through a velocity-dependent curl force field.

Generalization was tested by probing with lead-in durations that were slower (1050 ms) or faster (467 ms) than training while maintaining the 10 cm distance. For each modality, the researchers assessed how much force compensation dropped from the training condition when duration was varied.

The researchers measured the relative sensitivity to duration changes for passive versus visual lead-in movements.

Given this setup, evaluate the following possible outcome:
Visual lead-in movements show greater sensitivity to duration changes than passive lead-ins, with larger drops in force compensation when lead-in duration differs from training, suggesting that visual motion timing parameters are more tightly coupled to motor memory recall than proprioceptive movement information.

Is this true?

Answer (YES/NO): NO